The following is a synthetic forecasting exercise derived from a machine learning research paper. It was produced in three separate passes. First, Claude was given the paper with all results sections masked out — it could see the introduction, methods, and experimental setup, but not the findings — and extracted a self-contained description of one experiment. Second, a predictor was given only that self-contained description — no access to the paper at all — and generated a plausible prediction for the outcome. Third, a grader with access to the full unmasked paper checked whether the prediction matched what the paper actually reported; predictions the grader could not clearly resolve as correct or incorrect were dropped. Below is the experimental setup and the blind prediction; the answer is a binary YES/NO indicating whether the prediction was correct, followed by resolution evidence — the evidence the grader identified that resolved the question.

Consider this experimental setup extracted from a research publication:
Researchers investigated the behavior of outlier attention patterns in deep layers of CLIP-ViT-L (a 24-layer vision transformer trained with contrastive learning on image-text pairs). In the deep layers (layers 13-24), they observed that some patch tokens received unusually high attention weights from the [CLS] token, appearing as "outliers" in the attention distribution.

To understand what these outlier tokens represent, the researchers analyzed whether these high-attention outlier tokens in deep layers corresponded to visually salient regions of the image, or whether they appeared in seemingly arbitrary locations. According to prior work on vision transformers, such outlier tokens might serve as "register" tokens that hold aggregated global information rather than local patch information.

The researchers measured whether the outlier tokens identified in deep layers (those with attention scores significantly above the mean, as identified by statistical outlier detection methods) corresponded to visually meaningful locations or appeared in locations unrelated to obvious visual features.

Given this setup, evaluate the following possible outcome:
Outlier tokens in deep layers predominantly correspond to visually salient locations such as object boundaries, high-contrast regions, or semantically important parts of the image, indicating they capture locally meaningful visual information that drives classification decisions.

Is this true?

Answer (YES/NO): NO